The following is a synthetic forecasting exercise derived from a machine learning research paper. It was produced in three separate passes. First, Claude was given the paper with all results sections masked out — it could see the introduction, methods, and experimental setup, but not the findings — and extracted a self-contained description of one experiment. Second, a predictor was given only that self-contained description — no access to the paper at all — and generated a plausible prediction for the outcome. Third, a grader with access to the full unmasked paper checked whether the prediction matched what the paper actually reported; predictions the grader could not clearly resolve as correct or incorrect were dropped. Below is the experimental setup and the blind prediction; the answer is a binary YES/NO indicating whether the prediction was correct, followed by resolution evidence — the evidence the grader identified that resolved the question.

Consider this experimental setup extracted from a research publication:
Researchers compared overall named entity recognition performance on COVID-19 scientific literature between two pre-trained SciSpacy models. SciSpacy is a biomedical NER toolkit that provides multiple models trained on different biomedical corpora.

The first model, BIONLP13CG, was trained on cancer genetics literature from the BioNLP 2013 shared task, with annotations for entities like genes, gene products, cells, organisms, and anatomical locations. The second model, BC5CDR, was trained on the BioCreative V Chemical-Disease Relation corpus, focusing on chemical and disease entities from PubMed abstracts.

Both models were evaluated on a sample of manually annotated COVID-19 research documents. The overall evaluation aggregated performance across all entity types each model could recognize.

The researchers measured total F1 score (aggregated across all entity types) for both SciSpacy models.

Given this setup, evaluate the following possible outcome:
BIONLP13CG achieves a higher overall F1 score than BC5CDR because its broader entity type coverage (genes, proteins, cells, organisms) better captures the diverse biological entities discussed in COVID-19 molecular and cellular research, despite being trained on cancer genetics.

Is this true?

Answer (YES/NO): NO